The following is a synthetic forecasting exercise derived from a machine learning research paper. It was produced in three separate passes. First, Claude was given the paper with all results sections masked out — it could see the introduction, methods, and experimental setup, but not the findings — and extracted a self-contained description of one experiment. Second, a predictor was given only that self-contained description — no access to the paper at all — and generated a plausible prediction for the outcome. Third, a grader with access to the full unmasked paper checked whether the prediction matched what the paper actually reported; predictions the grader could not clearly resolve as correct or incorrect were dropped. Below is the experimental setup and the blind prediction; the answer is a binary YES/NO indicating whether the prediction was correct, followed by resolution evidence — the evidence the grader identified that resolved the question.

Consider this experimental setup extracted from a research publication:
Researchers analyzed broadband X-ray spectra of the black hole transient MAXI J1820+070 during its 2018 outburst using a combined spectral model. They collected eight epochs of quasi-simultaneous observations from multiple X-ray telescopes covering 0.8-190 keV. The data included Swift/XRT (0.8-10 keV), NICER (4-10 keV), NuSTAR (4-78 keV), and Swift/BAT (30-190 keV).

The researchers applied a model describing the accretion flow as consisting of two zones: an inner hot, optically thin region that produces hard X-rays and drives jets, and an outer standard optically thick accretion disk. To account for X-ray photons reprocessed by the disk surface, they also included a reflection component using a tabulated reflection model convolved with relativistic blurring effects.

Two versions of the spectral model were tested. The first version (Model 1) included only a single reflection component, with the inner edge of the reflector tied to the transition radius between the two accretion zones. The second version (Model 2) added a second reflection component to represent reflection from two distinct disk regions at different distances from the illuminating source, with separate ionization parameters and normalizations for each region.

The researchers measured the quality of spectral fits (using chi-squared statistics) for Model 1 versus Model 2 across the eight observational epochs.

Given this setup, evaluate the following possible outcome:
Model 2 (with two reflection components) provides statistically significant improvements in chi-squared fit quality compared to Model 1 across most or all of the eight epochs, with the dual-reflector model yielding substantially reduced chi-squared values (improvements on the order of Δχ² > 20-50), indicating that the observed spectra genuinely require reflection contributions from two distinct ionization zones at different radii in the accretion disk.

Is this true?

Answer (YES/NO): YES